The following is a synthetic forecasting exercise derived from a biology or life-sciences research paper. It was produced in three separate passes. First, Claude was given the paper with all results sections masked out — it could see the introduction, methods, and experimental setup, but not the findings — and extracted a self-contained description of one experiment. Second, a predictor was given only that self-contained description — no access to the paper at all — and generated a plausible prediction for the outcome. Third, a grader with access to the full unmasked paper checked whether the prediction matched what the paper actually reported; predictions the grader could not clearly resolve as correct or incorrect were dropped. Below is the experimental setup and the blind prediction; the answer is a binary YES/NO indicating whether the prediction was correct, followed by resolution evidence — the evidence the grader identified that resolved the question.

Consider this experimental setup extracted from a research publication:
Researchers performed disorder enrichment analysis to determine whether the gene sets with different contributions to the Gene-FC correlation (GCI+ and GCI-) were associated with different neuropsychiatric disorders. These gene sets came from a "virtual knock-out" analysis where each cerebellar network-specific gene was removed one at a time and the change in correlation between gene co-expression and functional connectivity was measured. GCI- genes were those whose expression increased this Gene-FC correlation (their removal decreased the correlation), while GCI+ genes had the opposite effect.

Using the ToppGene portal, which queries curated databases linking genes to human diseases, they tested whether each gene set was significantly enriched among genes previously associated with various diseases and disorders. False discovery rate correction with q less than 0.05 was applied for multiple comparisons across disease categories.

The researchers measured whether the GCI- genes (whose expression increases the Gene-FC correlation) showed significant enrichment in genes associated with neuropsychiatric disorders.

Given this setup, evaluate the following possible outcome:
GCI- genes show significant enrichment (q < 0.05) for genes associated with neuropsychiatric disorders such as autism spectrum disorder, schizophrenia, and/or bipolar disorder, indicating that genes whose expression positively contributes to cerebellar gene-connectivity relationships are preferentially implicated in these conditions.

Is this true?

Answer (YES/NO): YES